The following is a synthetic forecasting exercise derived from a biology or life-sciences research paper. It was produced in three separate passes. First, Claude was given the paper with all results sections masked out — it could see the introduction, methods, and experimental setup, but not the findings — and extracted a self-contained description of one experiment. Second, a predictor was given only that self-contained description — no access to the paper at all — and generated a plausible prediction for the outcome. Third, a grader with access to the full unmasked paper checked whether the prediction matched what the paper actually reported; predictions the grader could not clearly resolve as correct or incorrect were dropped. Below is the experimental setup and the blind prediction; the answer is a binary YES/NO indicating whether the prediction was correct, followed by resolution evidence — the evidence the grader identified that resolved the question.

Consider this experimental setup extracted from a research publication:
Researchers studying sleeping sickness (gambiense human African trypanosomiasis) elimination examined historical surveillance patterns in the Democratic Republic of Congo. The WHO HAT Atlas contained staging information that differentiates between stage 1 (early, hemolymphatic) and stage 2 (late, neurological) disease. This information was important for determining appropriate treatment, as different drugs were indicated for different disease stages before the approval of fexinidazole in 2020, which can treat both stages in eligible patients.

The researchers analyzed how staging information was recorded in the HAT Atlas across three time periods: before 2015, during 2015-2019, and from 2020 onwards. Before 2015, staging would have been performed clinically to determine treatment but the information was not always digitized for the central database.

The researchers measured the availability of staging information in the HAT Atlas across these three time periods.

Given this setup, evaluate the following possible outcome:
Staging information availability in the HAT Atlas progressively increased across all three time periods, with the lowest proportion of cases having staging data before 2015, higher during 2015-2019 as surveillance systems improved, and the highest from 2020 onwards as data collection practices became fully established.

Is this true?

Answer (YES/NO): NO